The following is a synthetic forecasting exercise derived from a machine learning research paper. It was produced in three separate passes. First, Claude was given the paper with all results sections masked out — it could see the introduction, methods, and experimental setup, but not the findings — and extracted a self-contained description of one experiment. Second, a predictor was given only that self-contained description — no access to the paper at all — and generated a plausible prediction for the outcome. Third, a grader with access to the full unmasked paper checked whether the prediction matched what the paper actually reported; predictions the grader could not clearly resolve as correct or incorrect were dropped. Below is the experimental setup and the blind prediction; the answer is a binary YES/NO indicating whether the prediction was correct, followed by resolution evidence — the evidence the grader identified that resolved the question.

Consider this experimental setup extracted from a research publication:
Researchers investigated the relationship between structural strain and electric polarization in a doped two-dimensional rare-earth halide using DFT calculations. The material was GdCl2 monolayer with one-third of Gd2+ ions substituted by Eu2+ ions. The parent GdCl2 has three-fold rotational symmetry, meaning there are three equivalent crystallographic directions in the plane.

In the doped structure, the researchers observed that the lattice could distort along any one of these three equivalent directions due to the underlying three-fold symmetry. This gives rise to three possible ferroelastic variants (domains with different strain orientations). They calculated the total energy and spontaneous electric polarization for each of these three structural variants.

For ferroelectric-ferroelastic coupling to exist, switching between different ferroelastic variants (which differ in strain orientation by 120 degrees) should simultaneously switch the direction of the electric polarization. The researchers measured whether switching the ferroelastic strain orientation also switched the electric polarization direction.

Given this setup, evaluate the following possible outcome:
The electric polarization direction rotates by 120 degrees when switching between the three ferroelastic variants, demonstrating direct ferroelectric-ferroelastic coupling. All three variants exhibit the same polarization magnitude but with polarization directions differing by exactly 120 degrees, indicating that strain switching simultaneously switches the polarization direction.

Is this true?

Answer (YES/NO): YES